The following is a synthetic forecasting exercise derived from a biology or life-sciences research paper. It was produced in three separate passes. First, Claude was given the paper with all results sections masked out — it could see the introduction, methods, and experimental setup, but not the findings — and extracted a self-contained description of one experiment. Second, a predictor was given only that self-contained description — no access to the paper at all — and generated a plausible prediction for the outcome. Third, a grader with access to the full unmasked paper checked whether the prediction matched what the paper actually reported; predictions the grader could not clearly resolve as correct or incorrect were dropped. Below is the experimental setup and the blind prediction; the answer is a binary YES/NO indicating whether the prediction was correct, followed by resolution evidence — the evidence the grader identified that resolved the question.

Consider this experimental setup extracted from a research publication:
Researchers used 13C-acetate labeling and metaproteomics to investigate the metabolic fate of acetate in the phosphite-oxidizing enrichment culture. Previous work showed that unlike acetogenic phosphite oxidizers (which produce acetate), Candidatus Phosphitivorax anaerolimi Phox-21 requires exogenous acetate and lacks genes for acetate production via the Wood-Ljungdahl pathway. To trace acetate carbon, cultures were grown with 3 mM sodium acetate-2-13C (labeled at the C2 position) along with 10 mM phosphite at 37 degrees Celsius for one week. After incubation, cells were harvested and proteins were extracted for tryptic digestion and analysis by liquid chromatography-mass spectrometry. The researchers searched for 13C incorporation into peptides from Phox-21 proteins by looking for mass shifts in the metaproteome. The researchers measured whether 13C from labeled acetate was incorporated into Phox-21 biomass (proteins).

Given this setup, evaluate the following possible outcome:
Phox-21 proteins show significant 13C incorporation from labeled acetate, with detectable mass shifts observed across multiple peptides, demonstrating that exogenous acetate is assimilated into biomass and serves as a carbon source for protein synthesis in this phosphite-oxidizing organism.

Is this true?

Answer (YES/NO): YES